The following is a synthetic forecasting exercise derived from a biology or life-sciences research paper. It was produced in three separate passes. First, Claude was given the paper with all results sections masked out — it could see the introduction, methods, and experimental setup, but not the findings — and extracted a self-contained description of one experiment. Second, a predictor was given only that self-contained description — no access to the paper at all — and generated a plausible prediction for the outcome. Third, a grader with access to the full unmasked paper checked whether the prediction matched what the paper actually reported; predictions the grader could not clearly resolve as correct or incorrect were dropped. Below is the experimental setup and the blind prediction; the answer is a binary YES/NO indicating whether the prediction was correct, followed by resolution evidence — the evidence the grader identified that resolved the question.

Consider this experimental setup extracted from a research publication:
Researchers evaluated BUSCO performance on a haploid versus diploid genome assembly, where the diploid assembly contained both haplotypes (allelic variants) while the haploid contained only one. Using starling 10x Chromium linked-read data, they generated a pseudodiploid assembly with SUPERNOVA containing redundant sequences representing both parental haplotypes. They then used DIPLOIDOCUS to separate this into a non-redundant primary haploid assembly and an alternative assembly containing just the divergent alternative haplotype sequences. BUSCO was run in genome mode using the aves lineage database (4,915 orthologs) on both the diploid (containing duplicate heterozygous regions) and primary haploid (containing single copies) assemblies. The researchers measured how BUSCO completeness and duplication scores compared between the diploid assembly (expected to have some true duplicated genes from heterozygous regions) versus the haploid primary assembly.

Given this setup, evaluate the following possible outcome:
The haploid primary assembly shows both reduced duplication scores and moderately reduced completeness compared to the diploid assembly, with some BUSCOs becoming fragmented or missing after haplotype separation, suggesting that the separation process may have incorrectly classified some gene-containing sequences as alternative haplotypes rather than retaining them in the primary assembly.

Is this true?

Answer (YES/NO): NO